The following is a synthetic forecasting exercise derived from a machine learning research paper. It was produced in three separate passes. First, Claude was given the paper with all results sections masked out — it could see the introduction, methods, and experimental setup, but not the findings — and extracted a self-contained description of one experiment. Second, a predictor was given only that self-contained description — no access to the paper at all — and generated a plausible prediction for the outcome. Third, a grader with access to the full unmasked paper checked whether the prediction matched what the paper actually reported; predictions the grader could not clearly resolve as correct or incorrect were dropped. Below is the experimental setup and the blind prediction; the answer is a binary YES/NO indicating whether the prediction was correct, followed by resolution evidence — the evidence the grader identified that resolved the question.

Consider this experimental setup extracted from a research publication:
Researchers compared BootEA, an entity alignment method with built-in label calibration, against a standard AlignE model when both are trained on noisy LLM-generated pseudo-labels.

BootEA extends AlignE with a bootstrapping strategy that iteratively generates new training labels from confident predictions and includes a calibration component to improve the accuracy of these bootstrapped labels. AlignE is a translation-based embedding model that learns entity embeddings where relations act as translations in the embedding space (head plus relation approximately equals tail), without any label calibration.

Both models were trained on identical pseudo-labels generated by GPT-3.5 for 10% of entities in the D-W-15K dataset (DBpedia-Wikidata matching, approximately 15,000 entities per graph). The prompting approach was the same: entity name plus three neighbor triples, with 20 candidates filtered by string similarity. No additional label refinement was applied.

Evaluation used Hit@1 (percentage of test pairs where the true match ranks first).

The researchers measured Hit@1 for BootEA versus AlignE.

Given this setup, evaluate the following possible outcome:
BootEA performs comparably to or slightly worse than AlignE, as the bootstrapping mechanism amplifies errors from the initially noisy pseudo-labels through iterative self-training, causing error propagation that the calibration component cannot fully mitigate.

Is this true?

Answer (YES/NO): NO